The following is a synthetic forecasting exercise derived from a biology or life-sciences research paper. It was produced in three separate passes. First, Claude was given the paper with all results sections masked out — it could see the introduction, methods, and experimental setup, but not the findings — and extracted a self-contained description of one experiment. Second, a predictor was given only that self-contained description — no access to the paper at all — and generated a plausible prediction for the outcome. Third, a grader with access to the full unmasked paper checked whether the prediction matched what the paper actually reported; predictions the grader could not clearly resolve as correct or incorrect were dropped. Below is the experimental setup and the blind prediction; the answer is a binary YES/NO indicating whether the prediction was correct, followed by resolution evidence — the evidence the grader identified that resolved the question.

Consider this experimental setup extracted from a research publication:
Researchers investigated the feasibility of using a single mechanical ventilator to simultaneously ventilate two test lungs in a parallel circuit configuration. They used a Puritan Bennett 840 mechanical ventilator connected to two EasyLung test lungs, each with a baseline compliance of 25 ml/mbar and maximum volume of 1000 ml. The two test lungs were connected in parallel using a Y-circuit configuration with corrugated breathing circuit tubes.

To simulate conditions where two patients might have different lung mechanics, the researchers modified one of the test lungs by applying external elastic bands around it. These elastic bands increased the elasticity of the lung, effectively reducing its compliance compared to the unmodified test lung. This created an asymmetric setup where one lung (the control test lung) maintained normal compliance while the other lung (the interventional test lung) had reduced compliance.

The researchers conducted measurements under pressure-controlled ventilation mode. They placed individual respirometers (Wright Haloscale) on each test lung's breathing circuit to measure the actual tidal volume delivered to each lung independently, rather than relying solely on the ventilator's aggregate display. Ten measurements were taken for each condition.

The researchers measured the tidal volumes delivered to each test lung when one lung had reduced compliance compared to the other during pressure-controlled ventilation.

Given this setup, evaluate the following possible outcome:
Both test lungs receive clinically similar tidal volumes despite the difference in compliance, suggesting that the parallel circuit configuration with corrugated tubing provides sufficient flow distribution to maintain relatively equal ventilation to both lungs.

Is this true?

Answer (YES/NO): NO